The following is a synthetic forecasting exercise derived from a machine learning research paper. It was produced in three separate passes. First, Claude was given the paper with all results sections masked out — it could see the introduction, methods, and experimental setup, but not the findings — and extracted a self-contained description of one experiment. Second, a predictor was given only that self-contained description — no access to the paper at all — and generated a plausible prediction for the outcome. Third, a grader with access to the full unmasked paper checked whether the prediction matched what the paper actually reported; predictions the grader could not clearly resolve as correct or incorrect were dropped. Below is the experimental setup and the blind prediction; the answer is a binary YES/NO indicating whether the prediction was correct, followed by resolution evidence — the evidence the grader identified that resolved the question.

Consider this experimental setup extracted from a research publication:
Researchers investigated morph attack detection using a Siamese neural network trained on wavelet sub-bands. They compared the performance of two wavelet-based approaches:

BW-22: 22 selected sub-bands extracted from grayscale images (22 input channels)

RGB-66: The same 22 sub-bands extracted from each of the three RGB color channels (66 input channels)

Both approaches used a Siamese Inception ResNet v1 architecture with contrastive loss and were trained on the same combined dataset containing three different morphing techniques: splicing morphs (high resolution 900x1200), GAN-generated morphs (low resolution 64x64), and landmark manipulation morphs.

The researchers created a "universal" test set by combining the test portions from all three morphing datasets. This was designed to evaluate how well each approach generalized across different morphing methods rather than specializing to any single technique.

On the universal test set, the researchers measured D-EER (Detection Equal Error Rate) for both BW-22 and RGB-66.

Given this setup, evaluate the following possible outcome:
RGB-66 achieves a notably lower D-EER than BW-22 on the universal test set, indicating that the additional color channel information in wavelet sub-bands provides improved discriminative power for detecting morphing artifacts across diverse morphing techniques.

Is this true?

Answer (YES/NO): NO